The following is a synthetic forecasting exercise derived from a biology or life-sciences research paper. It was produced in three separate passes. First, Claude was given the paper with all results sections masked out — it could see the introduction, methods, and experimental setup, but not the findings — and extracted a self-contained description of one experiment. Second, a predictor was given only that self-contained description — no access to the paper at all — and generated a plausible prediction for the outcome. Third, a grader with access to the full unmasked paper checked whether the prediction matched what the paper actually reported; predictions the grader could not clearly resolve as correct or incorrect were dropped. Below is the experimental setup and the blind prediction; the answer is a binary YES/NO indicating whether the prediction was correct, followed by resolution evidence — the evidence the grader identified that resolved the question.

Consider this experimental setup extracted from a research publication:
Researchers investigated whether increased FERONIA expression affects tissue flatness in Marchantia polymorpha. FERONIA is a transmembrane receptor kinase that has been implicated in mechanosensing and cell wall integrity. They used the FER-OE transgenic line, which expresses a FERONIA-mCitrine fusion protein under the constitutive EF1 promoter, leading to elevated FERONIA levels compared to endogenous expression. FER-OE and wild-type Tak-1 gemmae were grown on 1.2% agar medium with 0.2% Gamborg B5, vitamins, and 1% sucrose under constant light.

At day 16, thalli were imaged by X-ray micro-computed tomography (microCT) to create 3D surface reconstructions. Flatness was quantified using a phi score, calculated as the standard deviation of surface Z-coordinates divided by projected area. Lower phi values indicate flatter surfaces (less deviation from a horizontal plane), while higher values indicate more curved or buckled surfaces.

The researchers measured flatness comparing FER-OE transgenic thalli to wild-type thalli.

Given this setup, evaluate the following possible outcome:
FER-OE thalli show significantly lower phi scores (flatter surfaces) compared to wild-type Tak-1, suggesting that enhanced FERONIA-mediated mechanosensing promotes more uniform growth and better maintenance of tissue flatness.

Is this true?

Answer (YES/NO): NO